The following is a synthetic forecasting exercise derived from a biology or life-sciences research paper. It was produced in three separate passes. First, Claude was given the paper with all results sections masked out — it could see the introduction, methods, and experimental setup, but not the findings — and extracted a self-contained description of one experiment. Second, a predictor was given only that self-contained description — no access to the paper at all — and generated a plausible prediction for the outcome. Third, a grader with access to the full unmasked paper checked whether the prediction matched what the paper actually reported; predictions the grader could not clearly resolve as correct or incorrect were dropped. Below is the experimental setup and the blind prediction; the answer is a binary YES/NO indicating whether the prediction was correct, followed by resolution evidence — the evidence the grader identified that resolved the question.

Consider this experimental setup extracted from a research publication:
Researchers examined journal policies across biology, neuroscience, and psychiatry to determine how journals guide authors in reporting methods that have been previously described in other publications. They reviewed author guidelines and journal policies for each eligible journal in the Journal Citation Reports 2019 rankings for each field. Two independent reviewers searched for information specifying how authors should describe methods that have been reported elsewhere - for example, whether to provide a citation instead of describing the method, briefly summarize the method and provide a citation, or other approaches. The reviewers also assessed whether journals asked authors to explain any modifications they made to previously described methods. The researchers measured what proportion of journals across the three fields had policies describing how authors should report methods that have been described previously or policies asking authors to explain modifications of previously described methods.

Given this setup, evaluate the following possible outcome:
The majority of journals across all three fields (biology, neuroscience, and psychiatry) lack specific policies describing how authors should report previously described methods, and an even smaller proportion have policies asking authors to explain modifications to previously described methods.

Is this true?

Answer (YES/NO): YES